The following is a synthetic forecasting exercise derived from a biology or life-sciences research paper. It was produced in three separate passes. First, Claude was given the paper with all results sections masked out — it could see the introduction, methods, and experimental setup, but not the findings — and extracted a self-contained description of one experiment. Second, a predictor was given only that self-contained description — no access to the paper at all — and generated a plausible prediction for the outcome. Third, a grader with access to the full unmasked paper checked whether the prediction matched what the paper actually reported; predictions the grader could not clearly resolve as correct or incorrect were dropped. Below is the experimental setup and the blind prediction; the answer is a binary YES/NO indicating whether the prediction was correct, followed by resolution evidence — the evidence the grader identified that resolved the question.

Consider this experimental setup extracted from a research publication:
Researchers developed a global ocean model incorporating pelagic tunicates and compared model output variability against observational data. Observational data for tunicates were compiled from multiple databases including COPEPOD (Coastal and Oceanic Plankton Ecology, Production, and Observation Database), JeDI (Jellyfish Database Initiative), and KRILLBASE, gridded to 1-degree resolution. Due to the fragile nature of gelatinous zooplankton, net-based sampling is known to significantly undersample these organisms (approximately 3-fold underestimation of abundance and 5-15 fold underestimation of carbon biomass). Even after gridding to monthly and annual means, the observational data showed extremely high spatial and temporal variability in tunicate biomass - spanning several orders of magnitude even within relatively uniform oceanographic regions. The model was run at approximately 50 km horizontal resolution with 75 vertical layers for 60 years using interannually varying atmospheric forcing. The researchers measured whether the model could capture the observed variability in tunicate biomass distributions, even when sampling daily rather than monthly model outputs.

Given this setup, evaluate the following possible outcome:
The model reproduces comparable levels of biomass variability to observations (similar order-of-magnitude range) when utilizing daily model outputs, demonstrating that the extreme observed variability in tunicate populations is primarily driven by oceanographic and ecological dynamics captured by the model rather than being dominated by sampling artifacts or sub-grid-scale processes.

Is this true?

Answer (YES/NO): NO